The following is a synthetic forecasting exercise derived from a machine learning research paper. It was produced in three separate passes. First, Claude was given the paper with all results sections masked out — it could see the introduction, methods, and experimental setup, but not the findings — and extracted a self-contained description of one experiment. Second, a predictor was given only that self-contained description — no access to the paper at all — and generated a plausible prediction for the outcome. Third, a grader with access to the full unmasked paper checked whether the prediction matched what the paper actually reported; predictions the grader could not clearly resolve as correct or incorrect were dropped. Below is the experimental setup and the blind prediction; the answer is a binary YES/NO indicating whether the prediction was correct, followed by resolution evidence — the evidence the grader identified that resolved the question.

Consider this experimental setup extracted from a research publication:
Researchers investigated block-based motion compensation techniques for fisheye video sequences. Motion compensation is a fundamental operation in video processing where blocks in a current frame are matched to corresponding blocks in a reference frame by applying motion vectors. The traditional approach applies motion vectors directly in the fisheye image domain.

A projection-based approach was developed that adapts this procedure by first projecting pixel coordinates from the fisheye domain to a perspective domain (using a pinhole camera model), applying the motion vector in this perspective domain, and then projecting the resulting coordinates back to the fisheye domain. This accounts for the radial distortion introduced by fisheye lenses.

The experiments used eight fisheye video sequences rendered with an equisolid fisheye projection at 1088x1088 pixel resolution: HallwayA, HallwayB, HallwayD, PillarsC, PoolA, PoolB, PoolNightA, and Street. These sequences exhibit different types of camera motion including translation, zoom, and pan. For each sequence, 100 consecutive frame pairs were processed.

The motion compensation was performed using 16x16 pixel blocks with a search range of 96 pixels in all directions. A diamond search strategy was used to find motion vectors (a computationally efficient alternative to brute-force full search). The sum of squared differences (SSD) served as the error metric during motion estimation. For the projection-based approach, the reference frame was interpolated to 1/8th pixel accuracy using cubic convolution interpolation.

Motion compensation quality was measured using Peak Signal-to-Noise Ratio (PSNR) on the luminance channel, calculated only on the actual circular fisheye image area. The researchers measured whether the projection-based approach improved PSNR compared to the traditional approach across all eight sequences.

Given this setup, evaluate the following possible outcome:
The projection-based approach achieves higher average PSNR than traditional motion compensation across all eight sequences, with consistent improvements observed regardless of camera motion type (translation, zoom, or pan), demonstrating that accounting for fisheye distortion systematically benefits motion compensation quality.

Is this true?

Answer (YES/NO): NO